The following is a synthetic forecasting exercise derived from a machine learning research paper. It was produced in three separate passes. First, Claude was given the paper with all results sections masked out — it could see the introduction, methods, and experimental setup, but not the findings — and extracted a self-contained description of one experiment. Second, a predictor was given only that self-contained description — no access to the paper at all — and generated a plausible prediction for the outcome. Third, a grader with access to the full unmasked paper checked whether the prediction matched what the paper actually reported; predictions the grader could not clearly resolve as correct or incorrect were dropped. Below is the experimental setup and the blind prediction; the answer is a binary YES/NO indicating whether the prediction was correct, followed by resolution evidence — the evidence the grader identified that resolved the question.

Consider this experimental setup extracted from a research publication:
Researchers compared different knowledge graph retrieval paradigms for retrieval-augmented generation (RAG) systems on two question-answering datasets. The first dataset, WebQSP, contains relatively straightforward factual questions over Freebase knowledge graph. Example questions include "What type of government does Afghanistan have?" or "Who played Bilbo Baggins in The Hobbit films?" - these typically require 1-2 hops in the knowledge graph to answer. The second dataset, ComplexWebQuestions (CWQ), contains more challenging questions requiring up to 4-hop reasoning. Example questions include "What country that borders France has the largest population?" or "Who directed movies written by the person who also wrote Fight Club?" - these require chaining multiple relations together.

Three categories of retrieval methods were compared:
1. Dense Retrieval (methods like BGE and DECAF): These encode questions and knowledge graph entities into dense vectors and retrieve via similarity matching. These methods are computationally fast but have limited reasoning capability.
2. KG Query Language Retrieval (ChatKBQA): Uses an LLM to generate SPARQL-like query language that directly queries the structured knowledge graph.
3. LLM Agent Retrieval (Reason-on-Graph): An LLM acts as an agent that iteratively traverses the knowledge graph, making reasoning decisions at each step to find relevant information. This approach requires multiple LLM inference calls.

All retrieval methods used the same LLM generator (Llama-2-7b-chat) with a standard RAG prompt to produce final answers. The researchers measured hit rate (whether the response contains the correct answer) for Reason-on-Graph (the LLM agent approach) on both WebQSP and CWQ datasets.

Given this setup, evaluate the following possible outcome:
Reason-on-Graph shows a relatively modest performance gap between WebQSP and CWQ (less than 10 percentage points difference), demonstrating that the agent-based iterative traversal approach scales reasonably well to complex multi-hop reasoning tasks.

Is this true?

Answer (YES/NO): NO